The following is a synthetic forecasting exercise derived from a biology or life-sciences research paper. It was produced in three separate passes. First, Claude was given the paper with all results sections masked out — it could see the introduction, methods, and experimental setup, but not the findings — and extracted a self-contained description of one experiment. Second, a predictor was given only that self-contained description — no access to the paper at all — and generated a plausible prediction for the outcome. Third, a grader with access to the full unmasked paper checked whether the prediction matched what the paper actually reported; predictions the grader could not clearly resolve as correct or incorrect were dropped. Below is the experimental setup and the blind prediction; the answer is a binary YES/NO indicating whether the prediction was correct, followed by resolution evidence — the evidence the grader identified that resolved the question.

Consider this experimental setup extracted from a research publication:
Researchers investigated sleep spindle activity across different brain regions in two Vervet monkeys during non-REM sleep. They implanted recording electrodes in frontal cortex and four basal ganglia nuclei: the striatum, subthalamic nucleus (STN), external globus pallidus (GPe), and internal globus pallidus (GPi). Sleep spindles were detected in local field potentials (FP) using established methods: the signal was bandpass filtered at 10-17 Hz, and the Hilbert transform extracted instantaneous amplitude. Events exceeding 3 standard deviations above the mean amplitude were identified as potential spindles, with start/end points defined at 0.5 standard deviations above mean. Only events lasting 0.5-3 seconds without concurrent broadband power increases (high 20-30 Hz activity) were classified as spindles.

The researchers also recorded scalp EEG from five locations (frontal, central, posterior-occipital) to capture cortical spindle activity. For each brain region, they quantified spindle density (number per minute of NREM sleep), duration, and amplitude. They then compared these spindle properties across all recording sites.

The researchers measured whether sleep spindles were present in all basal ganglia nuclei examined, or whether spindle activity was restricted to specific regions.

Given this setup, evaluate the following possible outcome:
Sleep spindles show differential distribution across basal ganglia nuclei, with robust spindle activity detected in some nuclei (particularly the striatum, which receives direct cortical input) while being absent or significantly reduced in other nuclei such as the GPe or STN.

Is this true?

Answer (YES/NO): NO